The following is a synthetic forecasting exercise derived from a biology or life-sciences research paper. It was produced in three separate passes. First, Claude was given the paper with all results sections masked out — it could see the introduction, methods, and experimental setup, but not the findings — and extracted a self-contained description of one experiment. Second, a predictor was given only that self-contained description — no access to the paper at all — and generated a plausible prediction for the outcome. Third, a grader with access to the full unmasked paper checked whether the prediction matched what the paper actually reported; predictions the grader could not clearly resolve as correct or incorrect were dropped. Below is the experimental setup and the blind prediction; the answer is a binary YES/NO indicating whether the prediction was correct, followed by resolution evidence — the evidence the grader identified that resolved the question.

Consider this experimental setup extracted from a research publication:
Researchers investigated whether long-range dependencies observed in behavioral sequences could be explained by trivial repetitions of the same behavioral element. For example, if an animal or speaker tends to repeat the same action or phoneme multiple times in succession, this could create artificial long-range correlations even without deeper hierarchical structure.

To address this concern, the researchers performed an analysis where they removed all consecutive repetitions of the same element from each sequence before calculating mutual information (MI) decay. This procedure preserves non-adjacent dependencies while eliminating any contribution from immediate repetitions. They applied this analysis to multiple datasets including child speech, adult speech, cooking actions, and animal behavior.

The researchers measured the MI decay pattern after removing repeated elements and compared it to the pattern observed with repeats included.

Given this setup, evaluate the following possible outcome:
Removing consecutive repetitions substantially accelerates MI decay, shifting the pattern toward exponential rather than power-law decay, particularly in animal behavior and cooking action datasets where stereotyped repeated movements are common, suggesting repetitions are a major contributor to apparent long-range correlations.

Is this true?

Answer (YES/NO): NO